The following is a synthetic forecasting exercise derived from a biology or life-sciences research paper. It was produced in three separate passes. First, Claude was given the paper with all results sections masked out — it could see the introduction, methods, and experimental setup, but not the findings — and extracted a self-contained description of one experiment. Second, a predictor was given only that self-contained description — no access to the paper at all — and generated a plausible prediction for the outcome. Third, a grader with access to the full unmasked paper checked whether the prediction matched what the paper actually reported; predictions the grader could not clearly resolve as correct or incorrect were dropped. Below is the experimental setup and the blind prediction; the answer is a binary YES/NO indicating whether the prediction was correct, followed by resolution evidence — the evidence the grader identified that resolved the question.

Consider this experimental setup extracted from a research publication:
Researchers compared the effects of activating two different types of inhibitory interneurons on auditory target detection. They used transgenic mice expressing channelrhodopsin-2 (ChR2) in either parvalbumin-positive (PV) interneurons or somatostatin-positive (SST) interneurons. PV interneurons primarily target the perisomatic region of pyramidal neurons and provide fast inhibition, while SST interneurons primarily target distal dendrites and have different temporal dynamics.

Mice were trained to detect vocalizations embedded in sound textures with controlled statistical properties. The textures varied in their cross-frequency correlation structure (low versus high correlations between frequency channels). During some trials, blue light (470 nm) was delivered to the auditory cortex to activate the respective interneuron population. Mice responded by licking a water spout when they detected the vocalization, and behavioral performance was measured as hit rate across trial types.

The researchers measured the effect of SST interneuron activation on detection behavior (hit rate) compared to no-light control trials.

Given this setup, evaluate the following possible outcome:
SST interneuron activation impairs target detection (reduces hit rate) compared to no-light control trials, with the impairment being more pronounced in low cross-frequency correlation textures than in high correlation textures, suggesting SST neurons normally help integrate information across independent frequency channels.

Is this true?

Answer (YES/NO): NO